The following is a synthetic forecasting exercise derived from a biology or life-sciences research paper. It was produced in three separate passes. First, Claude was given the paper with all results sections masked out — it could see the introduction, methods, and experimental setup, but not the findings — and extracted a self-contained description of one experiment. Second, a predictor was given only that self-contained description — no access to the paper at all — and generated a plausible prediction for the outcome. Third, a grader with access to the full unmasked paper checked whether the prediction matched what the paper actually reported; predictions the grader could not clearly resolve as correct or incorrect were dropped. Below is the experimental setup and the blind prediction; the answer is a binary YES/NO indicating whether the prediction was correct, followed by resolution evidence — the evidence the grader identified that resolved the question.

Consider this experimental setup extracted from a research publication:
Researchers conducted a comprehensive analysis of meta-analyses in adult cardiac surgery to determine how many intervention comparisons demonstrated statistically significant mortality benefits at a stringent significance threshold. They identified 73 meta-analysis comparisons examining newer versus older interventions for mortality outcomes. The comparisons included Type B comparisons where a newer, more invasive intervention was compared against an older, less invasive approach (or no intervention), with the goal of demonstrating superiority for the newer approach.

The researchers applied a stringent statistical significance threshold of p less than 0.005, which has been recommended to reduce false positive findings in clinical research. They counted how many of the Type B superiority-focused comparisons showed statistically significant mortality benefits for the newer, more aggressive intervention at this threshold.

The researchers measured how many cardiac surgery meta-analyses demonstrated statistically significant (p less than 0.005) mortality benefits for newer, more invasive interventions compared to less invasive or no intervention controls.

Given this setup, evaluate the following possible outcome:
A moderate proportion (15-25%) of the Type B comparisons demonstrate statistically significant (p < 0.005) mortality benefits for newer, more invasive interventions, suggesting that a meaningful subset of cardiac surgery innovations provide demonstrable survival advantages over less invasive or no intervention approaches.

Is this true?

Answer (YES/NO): NO